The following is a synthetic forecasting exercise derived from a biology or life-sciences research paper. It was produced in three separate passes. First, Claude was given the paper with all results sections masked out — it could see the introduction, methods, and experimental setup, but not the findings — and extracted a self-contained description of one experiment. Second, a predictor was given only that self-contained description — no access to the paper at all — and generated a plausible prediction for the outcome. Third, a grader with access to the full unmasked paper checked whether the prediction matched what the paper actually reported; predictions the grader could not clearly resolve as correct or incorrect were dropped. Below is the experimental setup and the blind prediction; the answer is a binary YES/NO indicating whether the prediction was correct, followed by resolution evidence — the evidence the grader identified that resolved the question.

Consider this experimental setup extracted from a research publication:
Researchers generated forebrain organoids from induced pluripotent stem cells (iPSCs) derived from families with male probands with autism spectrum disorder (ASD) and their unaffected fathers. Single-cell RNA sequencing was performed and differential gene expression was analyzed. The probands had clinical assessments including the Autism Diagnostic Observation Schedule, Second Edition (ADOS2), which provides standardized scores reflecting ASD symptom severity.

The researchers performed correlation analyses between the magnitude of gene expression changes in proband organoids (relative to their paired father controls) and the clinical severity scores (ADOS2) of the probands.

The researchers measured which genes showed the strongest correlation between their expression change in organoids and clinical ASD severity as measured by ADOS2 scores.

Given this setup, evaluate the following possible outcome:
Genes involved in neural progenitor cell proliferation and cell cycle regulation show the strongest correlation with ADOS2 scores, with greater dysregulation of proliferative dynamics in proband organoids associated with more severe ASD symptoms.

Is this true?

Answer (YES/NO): YES